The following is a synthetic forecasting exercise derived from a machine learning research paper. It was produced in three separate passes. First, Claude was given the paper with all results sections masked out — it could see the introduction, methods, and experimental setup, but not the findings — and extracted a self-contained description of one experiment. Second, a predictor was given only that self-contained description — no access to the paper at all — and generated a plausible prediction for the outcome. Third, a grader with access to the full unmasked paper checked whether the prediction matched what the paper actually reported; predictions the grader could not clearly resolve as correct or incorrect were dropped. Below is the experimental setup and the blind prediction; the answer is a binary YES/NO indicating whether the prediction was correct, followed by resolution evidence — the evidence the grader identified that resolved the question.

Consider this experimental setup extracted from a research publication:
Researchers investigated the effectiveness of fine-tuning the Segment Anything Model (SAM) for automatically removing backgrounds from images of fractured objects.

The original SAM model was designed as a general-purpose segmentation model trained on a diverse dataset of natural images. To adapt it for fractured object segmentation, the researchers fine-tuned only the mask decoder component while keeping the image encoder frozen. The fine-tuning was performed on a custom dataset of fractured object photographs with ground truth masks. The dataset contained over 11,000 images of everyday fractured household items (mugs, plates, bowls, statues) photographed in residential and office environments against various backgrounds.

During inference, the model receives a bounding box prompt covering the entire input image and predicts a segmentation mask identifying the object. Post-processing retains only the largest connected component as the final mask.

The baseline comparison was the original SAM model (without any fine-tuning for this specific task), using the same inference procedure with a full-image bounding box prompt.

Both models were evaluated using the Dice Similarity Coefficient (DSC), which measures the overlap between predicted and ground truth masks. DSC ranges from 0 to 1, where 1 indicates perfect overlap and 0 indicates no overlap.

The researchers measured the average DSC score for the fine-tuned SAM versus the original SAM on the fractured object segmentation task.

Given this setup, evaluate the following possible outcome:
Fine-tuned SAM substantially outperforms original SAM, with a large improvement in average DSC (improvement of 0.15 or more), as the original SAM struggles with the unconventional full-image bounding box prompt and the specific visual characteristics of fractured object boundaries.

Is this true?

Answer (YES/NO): YES